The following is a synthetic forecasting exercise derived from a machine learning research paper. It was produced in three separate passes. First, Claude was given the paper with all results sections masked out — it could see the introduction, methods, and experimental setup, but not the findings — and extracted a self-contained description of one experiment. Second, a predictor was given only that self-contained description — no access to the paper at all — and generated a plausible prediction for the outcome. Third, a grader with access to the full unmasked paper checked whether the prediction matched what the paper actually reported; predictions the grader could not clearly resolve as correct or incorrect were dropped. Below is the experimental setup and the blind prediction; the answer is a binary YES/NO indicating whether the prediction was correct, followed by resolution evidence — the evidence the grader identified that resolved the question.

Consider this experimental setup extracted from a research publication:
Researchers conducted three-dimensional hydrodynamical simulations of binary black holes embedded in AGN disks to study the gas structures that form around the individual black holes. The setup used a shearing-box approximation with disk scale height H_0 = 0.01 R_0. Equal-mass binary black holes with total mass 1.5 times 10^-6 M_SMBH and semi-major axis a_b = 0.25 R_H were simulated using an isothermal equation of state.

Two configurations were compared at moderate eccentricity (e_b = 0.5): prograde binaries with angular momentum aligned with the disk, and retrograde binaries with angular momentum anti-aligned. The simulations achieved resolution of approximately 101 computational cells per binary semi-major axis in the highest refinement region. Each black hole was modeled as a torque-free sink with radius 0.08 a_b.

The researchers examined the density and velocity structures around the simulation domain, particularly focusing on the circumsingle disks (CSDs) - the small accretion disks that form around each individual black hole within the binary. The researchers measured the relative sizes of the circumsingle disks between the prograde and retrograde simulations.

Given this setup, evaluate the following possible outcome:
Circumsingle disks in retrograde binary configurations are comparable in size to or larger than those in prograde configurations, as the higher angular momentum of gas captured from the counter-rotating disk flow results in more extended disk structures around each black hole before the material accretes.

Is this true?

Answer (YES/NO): NO